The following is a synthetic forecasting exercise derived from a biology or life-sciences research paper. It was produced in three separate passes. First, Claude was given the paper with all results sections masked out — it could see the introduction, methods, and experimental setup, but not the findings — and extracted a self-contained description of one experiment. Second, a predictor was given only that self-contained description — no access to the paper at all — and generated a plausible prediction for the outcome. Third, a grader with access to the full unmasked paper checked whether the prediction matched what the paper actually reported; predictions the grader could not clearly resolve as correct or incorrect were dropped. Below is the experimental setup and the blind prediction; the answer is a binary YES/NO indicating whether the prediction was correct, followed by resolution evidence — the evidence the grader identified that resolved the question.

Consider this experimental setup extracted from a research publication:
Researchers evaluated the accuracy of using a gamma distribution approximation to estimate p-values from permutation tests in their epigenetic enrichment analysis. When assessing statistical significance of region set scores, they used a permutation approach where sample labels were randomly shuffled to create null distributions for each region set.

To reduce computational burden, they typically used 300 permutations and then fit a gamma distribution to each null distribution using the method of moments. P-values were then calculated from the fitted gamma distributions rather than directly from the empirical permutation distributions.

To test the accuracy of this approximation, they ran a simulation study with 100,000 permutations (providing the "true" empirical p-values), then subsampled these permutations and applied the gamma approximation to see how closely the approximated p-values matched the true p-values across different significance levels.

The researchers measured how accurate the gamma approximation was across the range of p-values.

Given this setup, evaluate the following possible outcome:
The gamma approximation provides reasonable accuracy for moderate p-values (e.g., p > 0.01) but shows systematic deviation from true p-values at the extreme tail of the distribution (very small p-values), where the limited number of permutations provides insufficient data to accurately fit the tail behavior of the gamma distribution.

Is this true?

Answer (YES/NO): YES